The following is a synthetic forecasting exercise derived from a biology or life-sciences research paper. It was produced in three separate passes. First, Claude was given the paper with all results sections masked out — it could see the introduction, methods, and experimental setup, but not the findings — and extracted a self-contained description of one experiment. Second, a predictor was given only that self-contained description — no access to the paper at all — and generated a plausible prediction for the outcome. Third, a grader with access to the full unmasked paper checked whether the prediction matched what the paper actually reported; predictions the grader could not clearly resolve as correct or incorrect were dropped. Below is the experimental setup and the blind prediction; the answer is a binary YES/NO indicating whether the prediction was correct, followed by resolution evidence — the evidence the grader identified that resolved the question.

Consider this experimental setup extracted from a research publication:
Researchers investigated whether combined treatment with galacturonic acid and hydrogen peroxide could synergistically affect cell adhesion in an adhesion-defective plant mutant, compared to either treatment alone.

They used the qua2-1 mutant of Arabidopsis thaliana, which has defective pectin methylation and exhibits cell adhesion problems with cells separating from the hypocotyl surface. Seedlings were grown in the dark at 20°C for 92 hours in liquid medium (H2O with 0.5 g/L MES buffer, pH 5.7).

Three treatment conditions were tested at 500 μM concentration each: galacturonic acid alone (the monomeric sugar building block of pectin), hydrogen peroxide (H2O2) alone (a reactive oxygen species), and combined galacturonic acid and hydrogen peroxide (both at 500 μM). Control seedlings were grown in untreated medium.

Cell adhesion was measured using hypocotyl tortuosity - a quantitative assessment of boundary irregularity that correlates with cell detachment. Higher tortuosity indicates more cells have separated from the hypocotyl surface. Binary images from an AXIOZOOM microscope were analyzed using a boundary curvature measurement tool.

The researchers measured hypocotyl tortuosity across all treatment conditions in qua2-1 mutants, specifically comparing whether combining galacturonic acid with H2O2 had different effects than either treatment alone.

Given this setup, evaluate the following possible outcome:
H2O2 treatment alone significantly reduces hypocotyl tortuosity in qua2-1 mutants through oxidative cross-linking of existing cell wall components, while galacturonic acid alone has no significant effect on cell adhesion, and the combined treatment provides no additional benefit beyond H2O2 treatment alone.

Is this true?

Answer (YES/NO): NO